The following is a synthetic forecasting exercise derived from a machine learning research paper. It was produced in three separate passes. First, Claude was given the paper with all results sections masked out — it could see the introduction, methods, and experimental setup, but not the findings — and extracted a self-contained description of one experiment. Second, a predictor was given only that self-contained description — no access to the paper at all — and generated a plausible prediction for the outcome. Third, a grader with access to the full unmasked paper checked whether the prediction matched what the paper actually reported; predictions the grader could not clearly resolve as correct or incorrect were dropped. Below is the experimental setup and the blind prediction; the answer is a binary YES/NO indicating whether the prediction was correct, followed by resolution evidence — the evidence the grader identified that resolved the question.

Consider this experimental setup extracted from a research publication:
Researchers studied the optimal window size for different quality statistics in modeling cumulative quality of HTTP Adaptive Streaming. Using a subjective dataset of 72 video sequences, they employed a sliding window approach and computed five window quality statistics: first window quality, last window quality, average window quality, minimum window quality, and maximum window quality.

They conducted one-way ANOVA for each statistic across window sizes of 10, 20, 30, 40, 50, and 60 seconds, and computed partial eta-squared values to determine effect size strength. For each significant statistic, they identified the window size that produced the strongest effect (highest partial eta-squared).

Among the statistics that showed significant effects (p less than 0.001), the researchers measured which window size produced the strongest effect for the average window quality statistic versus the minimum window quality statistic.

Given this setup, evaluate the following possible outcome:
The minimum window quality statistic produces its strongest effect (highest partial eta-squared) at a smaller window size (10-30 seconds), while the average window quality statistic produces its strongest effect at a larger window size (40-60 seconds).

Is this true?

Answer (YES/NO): NO